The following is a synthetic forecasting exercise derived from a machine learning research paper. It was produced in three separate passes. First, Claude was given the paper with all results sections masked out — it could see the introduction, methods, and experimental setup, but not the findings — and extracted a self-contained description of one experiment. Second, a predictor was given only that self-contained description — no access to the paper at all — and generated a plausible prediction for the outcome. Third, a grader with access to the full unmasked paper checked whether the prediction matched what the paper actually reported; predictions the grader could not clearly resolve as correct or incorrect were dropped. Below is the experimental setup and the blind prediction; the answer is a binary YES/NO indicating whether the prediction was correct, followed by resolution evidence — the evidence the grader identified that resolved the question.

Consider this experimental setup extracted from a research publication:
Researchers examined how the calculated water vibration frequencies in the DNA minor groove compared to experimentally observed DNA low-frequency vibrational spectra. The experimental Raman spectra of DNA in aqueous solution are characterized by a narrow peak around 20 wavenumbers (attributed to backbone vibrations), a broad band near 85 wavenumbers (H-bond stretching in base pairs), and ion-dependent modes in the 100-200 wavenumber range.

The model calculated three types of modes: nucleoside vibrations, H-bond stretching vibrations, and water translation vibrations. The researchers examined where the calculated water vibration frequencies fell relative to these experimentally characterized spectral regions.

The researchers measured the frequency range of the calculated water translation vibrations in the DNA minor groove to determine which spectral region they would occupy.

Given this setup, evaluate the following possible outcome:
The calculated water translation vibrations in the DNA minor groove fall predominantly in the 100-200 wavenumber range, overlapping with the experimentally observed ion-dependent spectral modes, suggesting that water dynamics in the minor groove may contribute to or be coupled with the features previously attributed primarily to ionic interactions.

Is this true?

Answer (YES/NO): NO